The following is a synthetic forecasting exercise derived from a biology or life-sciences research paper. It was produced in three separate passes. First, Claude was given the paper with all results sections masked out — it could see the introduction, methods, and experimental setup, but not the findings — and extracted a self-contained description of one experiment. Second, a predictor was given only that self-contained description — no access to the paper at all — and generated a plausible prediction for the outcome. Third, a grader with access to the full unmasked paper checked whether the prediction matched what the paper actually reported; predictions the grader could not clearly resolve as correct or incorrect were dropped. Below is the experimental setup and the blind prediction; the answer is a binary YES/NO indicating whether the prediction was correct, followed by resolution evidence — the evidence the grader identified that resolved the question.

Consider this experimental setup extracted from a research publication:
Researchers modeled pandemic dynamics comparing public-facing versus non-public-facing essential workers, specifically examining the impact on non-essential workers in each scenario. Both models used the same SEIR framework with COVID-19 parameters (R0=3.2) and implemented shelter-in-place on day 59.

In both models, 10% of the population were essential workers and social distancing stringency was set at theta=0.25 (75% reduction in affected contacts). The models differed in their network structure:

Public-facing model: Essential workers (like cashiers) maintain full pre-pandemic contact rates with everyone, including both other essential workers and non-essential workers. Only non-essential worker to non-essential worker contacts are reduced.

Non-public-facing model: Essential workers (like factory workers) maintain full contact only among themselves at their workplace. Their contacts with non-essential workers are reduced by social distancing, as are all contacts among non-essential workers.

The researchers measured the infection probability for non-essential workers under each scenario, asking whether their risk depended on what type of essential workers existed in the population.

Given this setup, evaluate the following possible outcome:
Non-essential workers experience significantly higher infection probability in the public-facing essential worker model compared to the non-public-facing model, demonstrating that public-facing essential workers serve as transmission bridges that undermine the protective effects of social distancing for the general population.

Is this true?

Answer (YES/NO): YES